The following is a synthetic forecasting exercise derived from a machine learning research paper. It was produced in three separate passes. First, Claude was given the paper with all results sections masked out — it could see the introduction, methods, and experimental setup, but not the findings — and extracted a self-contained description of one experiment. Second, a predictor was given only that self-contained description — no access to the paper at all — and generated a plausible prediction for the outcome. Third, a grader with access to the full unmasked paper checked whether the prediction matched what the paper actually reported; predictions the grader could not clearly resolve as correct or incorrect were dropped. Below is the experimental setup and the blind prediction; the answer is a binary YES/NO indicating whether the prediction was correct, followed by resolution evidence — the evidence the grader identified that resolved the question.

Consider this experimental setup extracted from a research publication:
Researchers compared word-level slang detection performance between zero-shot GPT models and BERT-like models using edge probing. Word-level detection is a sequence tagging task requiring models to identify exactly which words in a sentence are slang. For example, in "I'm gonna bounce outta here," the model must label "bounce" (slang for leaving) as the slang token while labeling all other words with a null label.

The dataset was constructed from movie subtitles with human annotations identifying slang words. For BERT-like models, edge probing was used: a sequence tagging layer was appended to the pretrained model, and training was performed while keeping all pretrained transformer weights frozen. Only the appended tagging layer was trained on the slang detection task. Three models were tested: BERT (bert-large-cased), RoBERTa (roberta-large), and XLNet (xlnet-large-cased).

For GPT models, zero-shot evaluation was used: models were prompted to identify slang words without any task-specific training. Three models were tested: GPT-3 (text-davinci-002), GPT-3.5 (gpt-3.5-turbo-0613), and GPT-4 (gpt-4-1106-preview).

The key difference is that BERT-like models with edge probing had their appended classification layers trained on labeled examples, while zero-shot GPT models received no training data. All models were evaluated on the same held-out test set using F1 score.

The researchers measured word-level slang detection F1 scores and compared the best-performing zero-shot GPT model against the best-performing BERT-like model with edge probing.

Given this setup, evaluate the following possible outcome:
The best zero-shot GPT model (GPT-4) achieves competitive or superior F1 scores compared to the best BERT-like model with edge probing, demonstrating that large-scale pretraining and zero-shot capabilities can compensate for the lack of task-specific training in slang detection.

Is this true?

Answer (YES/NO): NO